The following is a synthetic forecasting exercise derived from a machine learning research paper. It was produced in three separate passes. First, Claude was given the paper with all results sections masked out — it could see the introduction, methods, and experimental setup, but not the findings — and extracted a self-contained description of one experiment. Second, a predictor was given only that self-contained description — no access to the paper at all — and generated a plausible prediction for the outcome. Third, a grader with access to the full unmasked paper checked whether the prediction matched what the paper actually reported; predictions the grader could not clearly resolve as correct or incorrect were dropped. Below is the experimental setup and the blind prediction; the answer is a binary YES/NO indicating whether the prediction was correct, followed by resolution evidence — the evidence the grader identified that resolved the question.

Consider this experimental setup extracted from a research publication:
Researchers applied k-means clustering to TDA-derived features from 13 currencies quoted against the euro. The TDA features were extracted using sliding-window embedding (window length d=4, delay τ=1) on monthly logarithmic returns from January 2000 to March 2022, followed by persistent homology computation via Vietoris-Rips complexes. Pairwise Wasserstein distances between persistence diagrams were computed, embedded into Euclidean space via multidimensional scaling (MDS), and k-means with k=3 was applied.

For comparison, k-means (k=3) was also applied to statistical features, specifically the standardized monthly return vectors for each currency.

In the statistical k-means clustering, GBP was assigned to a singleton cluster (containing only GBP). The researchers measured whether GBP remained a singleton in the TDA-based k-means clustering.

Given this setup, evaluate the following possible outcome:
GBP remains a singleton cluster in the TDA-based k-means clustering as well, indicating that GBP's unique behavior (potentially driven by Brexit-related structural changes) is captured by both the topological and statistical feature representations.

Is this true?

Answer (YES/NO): NO